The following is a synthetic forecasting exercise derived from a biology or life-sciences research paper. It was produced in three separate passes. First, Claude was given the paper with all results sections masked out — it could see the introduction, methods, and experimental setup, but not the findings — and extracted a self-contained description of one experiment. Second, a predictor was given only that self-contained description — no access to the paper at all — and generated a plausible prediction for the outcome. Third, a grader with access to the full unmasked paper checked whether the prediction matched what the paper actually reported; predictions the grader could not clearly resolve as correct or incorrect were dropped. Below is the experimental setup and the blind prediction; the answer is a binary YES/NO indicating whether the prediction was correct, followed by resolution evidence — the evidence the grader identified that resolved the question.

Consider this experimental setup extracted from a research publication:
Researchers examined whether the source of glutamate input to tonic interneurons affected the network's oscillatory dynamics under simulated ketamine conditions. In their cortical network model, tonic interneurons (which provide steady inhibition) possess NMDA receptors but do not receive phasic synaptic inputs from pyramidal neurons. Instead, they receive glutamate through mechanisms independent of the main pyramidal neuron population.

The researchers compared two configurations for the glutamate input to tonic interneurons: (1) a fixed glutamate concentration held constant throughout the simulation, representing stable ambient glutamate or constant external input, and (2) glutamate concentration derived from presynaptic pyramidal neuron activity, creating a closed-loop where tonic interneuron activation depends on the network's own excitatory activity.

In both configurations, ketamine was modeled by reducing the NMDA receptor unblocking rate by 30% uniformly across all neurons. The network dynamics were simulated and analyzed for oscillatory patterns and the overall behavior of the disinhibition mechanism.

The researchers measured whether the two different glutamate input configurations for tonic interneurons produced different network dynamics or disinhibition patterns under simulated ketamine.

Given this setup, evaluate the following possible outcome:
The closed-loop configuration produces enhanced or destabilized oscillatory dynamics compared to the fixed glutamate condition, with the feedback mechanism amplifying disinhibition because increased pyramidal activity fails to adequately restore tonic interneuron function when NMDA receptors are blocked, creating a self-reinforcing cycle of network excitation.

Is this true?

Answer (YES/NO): NO